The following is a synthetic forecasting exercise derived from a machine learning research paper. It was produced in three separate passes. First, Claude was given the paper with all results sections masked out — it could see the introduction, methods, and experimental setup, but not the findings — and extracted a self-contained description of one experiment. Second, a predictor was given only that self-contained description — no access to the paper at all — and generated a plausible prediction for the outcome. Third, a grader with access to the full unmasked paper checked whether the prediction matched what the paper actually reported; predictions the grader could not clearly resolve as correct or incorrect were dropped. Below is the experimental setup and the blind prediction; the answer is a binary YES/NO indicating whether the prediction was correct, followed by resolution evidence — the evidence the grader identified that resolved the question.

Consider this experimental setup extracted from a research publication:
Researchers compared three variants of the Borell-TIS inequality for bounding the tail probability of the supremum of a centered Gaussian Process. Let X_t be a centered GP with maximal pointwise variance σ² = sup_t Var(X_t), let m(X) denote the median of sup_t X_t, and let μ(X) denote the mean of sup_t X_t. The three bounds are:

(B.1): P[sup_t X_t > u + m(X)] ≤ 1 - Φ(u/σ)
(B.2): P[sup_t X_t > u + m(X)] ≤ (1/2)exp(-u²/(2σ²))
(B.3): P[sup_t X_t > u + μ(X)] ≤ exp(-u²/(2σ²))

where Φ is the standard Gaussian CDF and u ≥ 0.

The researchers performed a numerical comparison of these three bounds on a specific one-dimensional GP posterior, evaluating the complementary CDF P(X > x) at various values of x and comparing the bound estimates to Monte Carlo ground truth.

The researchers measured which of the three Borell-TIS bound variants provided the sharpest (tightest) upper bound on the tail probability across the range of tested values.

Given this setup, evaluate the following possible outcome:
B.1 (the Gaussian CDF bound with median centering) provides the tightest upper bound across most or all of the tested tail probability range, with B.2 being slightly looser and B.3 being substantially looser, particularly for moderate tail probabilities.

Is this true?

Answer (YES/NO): NO